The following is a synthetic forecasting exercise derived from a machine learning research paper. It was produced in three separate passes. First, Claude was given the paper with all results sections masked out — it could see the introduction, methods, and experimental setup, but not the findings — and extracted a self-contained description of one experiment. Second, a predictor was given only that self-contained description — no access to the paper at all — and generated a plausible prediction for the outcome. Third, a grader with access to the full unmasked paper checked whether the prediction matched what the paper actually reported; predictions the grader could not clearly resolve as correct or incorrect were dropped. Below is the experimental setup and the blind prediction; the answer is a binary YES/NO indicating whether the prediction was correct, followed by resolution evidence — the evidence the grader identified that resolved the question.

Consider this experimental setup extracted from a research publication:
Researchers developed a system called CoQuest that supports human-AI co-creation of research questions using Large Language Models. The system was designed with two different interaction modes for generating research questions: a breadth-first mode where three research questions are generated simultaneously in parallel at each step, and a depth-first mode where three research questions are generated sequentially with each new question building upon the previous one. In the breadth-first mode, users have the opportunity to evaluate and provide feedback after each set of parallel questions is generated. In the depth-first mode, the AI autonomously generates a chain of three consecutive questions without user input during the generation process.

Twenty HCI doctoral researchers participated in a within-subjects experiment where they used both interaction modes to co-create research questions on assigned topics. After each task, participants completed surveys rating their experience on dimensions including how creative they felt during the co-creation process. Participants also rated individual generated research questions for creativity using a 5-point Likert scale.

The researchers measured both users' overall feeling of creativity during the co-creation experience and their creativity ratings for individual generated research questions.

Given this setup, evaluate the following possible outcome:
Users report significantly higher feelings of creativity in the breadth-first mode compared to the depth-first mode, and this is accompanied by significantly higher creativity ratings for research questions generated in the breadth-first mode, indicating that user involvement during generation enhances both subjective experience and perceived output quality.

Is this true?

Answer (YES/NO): NO